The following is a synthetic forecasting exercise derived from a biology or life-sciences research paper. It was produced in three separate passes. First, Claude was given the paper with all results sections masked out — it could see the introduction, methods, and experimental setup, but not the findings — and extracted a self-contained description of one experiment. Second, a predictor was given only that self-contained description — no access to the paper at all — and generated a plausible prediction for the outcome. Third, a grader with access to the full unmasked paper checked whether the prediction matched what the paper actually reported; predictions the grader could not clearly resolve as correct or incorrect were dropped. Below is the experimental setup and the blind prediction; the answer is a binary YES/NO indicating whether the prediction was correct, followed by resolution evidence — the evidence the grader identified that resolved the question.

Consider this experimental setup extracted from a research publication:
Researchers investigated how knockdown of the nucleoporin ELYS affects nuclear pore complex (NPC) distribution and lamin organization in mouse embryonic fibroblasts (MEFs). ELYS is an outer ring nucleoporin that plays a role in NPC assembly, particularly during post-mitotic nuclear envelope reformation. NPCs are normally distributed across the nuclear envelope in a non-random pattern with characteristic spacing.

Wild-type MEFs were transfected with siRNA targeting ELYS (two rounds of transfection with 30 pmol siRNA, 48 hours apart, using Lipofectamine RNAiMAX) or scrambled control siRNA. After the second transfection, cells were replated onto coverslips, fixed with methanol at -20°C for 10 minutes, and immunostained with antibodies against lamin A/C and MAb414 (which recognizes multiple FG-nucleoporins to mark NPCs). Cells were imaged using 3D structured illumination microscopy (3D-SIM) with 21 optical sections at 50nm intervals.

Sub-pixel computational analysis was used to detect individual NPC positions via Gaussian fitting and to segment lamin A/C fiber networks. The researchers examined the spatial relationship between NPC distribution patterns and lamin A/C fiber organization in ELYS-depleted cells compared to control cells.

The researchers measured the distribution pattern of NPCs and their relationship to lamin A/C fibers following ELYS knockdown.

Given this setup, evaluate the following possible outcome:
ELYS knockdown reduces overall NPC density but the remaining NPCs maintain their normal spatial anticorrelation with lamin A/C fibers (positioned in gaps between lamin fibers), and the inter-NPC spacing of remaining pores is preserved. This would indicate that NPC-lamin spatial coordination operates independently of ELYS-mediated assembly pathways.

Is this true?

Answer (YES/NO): NO